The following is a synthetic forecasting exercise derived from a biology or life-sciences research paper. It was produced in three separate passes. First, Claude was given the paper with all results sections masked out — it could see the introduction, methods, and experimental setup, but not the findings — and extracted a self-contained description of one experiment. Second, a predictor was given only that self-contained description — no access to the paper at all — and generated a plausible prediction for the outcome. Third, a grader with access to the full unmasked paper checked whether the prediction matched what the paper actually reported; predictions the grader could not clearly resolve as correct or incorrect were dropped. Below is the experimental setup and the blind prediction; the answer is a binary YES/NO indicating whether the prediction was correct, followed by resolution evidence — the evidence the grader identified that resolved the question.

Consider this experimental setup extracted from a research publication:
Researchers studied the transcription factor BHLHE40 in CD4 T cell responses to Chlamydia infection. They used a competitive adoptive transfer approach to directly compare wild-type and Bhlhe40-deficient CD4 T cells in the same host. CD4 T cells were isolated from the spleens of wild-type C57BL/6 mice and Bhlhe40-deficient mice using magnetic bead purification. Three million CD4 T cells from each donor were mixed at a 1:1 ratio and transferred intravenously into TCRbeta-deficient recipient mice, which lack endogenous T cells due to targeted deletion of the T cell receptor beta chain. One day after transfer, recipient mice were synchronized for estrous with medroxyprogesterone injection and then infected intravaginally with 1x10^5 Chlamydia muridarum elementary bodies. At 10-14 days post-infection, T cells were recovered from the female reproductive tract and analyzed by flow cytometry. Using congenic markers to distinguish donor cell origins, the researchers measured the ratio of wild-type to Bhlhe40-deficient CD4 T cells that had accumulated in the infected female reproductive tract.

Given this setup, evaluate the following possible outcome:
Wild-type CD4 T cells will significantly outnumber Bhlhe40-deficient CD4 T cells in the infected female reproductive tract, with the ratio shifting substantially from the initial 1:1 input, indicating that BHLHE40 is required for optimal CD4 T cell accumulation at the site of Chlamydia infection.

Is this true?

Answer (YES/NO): NO